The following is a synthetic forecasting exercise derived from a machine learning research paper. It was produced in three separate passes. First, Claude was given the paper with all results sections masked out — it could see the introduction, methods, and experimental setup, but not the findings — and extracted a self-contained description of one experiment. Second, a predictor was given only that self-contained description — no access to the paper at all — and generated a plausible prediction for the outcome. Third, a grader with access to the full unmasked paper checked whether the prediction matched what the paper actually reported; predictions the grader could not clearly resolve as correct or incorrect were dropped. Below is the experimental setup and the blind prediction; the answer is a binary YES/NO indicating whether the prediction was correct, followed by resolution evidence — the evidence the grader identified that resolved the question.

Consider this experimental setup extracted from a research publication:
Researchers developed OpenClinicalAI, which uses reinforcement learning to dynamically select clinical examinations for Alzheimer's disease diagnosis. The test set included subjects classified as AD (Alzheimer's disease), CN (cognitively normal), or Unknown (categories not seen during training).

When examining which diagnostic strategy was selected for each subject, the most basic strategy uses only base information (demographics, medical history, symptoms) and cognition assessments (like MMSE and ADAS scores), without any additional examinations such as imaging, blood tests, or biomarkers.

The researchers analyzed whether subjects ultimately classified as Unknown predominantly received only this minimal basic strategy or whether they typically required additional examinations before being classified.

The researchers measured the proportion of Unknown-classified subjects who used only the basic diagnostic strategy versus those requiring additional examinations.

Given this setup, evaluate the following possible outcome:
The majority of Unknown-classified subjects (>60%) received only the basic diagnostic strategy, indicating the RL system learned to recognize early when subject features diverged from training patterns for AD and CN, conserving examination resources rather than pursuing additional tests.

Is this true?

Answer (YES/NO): NO